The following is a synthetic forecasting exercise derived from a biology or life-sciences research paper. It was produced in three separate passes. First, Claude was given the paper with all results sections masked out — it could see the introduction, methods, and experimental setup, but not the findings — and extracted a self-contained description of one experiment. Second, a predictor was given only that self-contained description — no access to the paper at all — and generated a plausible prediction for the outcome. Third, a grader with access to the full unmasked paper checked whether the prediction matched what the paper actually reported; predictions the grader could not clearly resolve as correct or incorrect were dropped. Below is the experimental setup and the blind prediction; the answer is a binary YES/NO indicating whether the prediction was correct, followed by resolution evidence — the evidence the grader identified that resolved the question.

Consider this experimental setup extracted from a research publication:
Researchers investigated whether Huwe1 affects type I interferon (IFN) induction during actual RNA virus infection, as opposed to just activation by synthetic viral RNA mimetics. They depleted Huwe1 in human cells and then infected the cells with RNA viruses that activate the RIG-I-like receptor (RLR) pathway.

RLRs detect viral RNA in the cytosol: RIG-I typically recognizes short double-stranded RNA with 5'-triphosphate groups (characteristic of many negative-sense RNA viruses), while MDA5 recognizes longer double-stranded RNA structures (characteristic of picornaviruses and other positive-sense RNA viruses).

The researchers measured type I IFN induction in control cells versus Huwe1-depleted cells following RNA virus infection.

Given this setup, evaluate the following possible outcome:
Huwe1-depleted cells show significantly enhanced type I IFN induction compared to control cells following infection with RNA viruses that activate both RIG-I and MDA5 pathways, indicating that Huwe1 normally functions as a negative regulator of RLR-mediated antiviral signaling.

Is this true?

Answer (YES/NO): NO